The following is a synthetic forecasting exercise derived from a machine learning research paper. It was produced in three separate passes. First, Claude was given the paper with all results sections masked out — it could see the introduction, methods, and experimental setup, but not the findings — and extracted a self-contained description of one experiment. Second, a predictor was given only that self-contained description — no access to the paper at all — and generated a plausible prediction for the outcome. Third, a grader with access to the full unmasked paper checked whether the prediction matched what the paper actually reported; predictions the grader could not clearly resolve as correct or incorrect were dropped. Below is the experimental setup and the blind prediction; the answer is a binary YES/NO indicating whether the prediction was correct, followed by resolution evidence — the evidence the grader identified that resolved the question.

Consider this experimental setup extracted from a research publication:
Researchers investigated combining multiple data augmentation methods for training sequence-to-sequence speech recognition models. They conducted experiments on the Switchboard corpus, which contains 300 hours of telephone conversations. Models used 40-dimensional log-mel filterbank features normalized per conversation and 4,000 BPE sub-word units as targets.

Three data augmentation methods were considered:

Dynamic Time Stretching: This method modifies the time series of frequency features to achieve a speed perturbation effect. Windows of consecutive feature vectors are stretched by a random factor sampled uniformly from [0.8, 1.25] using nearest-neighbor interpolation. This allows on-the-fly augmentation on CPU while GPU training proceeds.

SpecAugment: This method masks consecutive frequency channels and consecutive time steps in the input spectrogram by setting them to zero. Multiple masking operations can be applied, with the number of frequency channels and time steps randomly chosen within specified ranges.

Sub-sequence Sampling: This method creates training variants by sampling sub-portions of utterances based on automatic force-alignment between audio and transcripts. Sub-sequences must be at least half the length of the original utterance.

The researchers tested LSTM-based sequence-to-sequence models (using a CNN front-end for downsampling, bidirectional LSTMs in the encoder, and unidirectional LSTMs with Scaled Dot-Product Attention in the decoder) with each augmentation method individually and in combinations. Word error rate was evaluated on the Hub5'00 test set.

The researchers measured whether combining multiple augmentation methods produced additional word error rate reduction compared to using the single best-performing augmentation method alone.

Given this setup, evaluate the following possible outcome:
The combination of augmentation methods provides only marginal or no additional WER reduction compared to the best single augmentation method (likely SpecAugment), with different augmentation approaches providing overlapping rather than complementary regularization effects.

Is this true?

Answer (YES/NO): NO